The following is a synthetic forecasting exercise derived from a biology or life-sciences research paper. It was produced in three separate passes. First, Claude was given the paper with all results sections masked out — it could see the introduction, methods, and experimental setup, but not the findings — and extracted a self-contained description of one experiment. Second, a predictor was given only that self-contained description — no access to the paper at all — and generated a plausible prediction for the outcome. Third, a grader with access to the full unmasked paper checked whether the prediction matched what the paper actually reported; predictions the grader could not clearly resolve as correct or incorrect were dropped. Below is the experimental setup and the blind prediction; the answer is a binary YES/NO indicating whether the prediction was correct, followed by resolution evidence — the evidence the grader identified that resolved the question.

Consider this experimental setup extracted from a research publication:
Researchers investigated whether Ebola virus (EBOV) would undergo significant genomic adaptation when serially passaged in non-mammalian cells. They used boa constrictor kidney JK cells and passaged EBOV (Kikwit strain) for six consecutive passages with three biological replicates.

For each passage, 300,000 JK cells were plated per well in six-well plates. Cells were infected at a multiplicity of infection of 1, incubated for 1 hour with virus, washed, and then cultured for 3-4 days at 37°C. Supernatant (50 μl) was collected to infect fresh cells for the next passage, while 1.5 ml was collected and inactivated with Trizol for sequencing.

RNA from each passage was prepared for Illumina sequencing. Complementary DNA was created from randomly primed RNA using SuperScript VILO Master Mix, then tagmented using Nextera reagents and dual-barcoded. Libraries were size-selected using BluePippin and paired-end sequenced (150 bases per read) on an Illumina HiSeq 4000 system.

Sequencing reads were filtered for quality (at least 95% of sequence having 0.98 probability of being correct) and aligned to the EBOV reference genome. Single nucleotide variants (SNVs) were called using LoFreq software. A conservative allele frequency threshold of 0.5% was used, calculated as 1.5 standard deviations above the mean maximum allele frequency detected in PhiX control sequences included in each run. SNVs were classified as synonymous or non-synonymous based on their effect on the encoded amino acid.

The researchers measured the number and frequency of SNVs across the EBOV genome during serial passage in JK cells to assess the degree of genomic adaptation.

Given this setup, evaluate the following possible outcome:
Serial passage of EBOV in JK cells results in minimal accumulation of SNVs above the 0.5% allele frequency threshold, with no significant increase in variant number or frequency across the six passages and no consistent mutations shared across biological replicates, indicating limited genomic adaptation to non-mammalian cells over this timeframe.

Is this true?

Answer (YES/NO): NO